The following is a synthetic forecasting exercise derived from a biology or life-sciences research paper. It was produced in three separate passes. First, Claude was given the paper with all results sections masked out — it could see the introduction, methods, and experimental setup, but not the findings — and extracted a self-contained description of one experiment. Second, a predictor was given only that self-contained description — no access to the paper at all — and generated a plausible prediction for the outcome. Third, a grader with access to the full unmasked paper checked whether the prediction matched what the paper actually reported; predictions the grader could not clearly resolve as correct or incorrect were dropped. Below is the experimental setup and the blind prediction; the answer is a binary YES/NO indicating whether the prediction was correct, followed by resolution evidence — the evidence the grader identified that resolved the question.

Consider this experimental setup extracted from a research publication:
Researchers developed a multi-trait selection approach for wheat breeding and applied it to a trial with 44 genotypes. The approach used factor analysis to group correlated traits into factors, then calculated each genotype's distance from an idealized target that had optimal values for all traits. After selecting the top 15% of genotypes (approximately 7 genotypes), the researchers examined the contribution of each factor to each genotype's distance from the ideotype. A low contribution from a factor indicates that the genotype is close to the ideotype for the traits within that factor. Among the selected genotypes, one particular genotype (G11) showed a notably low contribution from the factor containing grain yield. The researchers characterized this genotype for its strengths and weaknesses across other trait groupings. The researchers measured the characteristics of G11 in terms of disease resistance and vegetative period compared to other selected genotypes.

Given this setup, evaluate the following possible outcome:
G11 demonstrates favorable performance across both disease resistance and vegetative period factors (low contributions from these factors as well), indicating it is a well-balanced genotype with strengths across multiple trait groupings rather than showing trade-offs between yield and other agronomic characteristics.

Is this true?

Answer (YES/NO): NO